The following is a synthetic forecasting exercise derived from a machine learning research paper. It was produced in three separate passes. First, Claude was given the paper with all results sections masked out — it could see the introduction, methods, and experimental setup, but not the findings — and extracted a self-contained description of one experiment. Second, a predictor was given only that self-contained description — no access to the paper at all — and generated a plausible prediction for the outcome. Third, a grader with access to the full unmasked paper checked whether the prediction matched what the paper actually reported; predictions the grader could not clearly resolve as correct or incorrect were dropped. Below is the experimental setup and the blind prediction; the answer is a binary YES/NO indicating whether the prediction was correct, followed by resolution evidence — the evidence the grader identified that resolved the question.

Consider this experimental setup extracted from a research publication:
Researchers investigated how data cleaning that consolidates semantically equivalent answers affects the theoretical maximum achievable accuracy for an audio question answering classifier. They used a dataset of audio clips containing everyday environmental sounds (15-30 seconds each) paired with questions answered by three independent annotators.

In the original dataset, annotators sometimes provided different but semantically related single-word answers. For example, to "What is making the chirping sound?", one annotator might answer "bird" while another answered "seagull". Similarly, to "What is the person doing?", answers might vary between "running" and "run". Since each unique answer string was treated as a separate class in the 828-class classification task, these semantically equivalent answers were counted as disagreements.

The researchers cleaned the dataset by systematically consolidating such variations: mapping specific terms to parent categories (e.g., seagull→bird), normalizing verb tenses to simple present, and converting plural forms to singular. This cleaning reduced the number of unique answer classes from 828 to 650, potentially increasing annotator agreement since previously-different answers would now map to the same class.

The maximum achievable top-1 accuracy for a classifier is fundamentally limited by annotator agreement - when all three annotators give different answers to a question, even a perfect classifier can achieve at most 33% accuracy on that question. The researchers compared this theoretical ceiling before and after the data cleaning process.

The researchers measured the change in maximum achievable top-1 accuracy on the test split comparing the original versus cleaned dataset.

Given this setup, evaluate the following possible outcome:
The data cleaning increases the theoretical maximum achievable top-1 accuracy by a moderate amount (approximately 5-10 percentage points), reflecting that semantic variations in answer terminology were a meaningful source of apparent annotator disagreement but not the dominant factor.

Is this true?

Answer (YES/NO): NO